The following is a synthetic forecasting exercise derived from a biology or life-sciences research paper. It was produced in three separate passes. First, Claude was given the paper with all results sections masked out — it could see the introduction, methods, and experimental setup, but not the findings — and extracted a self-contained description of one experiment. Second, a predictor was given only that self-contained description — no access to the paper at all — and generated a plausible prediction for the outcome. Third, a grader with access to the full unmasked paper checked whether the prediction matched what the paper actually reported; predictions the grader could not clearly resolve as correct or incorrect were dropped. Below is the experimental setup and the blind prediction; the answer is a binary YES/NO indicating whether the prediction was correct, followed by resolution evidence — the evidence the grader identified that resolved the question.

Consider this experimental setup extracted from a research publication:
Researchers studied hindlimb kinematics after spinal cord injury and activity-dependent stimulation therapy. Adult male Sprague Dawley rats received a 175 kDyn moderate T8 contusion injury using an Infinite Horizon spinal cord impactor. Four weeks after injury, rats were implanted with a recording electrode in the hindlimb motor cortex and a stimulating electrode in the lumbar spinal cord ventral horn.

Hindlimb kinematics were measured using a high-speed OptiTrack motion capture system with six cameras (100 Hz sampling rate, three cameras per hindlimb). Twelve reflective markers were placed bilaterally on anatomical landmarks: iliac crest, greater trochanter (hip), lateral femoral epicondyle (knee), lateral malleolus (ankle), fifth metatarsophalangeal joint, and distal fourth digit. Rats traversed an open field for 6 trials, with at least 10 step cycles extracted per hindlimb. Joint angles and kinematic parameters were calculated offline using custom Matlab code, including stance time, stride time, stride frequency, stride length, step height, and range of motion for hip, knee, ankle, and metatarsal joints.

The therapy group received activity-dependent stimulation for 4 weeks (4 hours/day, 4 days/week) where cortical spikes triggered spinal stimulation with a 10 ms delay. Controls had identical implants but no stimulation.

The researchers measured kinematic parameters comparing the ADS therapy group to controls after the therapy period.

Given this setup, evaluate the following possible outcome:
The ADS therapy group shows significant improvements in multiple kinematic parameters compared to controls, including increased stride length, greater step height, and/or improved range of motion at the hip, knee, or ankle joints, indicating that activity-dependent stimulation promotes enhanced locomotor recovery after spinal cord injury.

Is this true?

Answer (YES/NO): NO